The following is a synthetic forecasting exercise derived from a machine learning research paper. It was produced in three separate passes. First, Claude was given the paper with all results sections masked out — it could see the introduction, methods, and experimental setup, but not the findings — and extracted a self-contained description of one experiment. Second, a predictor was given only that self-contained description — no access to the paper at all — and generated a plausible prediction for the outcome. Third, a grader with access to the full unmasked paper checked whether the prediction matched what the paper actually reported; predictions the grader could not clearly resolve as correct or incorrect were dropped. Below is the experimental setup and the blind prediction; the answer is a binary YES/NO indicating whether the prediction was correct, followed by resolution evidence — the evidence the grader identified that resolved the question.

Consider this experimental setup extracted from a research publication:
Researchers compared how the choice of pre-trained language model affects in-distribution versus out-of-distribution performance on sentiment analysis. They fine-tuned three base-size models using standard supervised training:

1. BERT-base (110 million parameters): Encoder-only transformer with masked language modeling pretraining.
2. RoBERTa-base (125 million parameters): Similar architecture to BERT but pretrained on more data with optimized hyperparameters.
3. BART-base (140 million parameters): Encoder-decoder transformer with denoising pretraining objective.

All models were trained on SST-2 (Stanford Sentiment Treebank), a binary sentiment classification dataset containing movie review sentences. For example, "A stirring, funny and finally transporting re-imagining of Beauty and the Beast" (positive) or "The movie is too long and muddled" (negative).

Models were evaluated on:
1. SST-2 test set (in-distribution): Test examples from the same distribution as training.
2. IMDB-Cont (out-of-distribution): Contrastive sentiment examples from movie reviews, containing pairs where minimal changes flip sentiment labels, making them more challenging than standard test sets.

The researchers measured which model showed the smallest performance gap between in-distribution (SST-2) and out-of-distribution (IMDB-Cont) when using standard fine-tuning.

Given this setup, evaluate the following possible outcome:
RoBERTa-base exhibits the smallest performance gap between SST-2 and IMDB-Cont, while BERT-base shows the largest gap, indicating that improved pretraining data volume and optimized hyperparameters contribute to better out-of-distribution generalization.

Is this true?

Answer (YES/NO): YES